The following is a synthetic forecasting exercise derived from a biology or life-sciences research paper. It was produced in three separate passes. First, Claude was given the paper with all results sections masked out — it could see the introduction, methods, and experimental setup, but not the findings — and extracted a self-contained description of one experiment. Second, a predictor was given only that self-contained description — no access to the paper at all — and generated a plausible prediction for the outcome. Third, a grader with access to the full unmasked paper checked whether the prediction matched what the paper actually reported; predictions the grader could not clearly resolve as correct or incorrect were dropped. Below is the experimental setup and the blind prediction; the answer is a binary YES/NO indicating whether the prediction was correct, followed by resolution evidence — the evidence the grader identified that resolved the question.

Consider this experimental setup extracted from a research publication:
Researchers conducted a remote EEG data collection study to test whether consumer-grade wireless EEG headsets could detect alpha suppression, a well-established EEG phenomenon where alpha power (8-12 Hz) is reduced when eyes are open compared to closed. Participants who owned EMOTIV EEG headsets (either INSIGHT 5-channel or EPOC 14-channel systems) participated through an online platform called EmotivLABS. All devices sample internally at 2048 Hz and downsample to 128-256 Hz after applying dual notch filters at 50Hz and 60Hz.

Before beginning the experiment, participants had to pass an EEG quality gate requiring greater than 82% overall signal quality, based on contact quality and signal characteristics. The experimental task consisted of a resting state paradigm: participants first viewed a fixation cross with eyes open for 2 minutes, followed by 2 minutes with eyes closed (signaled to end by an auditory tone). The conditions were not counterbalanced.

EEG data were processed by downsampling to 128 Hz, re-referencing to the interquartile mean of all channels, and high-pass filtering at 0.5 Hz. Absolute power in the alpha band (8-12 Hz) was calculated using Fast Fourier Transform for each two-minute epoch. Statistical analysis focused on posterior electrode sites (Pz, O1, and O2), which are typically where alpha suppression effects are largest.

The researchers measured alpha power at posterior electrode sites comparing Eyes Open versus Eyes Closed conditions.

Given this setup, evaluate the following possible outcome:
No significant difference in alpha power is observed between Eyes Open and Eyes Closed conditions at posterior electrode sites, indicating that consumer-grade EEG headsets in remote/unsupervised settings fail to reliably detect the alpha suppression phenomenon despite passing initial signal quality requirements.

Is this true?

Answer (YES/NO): NO